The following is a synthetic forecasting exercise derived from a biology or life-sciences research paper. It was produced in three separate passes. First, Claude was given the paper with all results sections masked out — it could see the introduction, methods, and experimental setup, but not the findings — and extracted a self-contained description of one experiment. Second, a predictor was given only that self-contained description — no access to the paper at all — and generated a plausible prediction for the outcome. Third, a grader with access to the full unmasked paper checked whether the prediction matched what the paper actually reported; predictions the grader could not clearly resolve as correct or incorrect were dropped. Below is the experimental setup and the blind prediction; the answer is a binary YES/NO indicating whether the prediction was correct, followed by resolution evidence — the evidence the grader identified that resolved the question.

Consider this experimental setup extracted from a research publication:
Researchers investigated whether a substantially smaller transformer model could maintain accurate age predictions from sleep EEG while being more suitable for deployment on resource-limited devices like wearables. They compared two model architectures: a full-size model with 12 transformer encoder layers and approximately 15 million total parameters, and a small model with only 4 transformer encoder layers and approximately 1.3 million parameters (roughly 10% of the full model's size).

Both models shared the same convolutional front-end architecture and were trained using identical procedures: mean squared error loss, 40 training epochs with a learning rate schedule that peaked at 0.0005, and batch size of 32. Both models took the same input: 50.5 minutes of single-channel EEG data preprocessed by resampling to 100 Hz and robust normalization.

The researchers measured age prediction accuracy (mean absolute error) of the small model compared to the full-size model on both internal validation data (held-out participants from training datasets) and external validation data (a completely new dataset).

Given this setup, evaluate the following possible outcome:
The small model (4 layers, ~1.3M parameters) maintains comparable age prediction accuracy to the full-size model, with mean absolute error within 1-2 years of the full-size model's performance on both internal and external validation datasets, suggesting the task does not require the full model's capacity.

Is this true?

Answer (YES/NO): NO